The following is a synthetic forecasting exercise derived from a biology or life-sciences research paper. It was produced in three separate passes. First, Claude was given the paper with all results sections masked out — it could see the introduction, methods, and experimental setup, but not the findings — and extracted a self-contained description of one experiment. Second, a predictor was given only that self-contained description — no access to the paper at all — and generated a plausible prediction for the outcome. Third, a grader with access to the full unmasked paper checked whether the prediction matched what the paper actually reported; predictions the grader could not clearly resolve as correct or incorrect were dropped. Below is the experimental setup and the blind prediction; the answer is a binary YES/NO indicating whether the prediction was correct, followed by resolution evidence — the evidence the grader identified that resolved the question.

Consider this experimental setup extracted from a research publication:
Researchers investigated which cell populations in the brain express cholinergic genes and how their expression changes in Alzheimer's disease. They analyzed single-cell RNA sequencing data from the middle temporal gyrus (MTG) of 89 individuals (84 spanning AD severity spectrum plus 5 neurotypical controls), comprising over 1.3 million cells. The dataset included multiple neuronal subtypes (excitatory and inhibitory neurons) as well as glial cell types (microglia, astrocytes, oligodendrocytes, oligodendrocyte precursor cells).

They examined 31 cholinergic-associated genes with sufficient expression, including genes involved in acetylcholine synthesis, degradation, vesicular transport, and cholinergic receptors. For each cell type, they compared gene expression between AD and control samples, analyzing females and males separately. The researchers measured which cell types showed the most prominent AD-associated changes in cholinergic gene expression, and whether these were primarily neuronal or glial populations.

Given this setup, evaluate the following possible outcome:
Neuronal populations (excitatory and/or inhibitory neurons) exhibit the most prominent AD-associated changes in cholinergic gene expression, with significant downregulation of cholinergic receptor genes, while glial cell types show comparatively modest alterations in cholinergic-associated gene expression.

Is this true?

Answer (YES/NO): NO